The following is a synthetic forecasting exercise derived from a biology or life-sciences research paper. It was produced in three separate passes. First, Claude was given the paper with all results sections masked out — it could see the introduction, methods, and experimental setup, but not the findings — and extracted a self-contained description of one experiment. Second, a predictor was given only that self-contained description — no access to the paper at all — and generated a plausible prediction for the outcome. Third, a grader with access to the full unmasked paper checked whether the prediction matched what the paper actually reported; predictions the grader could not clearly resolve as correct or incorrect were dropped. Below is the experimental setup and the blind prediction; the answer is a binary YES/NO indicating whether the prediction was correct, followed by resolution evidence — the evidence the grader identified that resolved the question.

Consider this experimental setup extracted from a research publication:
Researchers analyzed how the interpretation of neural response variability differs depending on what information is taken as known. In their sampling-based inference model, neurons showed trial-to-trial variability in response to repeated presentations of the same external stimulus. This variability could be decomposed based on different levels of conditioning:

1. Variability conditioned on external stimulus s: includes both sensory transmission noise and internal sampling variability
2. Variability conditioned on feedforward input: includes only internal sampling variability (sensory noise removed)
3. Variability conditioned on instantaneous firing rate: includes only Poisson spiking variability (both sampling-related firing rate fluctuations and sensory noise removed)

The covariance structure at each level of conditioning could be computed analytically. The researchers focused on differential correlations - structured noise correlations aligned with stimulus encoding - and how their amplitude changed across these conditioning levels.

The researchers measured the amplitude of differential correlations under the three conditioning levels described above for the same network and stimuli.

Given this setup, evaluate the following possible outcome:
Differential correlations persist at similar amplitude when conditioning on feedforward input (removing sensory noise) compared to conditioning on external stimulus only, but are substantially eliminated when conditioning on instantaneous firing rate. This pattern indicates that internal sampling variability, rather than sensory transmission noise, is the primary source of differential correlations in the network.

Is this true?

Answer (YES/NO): NO